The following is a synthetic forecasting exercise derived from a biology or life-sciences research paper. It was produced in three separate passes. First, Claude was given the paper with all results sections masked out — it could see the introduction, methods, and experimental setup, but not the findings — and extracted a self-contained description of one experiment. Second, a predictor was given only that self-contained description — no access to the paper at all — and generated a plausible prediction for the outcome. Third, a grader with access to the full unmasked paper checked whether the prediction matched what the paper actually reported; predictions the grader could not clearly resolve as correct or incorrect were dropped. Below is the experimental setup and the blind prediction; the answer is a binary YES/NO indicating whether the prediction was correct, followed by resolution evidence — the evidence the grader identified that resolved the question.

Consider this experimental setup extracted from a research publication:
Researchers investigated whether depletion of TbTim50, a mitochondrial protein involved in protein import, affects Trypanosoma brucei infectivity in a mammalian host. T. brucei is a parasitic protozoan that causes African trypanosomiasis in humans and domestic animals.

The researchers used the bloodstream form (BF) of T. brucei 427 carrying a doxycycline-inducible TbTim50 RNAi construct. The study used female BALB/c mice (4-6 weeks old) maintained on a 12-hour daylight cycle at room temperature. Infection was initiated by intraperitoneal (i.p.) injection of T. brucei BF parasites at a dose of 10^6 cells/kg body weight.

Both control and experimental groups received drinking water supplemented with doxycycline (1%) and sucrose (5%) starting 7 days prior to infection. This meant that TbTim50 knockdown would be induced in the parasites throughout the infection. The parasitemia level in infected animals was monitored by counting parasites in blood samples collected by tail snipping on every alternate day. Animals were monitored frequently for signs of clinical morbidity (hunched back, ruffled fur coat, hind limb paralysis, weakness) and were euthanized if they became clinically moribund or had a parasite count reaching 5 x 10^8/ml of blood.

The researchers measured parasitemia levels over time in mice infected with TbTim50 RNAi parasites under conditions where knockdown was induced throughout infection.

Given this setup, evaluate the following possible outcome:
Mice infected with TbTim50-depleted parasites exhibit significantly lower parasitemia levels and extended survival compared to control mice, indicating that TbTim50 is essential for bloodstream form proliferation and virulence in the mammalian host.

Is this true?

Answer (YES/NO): YES